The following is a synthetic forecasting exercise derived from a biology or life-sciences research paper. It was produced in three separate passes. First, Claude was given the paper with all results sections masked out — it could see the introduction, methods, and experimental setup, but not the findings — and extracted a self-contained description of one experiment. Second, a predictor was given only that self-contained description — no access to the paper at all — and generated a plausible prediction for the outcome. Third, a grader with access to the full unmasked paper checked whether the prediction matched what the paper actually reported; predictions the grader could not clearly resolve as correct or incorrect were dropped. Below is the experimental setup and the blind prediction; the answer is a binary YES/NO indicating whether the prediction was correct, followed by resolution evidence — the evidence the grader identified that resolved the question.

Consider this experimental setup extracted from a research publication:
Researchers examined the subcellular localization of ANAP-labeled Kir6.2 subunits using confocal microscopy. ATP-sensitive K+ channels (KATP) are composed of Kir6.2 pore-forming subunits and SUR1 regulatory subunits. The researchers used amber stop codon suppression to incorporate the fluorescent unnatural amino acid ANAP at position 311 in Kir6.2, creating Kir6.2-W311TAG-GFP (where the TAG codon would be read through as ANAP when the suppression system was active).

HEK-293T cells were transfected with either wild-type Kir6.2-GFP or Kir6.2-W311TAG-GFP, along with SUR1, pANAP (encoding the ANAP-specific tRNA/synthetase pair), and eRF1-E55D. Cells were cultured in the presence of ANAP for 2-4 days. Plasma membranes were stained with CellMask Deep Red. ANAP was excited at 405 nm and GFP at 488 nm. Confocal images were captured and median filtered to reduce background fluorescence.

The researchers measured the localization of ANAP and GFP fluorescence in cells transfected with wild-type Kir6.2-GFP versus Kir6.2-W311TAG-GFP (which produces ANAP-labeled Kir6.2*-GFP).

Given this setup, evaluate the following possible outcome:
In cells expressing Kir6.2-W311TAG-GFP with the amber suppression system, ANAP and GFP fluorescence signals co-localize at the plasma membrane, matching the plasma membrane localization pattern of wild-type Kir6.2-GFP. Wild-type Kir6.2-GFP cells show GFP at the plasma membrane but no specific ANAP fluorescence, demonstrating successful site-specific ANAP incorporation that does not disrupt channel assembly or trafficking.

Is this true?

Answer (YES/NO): YES